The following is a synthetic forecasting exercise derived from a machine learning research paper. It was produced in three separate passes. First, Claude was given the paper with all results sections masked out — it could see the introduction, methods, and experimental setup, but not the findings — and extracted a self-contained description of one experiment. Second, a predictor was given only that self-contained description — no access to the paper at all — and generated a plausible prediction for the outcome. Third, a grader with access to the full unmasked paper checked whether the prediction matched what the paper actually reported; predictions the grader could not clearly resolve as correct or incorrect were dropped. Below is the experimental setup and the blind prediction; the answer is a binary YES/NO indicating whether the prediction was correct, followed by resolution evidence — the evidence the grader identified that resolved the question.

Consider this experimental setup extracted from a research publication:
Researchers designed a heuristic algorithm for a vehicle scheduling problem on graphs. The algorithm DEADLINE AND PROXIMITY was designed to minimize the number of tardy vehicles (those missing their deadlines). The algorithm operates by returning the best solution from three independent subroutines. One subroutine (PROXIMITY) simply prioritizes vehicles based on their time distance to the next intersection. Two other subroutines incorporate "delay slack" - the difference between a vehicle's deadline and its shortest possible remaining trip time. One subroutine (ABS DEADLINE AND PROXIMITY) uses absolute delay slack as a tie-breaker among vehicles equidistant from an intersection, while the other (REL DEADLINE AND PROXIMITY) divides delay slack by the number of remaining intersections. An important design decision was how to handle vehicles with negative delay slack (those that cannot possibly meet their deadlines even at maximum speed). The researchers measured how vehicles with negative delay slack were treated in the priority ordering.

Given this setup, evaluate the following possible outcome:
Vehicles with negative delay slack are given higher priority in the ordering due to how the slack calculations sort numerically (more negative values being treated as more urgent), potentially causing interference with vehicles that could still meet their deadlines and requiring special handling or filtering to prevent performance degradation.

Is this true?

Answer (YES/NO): NO